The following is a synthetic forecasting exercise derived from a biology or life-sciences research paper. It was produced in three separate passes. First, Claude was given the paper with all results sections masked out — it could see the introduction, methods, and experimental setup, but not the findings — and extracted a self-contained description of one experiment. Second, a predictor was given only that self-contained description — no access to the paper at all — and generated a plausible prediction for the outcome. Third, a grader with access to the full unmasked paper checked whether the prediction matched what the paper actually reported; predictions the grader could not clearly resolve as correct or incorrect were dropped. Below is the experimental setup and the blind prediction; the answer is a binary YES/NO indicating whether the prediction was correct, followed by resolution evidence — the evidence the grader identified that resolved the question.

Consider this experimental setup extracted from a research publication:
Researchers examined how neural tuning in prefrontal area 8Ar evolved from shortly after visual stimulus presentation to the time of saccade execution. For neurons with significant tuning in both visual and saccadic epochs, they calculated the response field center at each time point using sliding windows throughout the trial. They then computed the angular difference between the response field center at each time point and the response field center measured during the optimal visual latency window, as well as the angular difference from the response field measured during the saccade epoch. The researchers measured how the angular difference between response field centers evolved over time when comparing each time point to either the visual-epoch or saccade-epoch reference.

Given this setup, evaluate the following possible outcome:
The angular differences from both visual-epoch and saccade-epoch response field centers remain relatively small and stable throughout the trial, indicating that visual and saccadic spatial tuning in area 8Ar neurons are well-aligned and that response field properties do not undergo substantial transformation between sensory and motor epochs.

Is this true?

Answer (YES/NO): NO